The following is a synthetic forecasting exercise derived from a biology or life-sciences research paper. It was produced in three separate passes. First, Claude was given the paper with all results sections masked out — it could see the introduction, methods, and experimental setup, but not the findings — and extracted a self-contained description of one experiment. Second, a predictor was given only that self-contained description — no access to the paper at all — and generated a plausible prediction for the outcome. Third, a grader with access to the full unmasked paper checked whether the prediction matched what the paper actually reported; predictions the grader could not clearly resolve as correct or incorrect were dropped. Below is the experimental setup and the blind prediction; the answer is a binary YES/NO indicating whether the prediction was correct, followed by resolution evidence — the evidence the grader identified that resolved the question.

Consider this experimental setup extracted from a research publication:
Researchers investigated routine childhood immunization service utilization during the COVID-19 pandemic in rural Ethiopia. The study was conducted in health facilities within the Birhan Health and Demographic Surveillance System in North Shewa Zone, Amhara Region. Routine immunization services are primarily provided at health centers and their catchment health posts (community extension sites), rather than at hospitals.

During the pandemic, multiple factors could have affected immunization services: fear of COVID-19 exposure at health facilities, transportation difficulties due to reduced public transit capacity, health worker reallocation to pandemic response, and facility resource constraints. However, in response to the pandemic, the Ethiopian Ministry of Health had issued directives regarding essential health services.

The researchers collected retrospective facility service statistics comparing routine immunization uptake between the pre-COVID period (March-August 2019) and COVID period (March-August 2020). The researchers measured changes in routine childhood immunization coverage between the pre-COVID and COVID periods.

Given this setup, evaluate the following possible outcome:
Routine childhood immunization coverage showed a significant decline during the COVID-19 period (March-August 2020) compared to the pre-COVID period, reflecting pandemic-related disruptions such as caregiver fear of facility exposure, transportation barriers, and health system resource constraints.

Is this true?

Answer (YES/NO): NO